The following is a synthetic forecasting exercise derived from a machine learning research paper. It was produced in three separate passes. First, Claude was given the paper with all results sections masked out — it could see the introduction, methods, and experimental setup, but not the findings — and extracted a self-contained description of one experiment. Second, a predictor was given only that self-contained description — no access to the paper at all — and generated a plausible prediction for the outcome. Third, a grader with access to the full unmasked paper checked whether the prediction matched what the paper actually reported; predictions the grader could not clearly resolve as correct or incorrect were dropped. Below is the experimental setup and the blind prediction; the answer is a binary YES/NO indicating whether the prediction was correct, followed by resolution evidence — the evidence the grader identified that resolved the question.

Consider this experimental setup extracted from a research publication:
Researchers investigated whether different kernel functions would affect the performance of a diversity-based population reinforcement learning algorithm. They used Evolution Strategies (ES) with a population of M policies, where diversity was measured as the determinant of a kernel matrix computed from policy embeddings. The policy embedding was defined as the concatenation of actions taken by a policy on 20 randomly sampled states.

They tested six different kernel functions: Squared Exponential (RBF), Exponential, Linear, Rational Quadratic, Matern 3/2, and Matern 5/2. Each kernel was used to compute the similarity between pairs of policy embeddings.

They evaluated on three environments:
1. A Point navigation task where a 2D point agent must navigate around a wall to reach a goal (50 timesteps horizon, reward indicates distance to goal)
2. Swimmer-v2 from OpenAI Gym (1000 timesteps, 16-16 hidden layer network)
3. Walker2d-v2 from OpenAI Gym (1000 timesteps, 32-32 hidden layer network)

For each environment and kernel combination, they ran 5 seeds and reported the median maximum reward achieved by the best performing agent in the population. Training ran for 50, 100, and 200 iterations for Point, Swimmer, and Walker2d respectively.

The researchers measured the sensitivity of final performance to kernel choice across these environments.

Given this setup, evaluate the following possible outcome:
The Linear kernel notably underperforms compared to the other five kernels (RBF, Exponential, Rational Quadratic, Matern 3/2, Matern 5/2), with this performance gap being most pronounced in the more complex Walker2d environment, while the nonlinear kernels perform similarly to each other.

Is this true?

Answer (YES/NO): NO